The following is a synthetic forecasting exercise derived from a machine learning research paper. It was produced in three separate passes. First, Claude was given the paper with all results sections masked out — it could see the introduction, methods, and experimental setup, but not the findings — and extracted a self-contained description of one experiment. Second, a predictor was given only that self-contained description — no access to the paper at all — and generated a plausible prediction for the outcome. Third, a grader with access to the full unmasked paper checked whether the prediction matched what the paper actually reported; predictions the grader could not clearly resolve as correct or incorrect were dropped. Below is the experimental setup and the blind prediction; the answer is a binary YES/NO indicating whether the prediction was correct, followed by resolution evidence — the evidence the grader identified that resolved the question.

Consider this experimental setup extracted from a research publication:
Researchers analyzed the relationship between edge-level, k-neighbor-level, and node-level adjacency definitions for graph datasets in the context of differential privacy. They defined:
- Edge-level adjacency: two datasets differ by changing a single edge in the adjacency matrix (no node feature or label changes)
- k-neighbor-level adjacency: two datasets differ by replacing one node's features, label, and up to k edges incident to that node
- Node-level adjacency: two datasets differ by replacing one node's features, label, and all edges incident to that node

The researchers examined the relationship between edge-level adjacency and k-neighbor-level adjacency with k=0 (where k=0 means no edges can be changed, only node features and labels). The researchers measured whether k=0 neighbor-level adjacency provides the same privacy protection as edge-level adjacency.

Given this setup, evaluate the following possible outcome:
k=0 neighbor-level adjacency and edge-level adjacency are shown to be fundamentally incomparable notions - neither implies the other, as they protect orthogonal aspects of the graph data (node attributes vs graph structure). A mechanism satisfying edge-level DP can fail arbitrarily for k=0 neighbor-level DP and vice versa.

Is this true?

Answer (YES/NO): NO